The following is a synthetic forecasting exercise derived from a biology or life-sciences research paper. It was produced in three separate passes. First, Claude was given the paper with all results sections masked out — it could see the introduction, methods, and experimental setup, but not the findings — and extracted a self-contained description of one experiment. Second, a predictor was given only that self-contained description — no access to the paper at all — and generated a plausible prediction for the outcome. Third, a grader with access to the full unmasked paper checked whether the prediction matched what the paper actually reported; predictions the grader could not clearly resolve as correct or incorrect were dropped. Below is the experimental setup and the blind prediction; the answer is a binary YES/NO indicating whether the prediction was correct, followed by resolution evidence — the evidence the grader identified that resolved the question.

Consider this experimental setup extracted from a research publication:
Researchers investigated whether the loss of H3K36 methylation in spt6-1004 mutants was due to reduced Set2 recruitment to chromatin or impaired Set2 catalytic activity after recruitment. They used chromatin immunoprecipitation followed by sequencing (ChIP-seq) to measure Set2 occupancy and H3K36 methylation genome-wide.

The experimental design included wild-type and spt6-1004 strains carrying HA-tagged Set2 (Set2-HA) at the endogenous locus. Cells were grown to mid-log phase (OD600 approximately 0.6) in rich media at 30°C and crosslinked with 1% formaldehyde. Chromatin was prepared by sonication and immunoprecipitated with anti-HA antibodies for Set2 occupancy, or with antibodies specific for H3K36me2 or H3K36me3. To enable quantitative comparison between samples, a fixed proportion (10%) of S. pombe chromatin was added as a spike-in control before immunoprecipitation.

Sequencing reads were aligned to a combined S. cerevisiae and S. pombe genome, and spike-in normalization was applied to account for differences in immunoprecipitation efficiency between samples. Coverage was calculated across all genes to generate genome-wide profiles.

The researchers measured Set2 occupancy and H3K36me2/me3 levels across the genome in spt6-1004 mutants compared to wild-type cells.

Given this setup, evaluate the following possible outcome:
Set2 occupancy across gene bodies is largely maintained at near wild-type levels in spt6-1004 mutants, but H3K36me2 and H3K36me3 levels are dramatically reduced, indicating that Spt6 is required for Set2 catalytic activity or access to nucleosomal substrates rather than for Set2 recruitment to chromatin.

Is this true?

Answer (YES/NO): YES